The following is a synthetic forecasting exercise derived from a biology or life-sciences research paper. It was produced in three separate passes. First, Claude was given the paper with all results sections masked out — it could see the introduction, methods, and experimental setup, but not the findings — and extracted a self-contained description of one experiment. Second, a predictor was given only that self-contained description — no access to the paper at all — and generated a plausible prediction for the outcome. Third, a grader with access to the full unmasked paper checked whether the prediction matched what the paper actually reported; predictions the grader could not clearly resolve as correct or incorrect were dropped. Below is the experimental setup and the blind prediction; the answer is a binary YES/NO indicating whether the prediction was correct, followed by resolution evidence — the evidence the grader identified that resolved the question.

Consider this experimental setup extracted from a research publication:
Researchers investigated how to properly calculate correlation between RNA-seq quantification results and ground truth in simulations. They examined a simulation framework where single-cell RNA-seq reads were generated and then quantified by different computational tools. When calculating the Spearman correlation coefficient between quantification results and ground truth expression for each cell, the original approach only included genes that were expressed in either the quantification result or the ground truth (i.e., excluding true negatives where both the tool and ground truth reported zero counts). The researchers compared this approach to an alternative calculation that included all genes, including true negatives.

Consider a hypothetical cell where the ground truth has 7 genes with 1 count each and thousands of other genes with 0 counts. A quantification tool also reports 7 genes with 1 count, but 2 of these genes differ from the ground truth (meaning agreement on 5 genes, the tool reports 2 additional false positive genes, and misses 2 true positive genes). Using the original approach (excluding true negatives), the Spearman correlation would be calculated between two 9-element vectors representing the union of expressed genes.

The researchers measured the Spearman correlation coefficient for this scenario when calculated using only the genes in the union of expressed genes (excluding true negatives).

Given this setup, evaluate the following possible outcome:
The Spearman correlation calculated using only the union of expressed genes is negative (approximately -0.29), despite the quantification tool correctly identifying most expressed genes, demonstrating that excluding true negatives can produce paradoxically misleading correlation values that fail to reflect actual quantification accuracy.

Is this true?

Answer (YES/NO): NO